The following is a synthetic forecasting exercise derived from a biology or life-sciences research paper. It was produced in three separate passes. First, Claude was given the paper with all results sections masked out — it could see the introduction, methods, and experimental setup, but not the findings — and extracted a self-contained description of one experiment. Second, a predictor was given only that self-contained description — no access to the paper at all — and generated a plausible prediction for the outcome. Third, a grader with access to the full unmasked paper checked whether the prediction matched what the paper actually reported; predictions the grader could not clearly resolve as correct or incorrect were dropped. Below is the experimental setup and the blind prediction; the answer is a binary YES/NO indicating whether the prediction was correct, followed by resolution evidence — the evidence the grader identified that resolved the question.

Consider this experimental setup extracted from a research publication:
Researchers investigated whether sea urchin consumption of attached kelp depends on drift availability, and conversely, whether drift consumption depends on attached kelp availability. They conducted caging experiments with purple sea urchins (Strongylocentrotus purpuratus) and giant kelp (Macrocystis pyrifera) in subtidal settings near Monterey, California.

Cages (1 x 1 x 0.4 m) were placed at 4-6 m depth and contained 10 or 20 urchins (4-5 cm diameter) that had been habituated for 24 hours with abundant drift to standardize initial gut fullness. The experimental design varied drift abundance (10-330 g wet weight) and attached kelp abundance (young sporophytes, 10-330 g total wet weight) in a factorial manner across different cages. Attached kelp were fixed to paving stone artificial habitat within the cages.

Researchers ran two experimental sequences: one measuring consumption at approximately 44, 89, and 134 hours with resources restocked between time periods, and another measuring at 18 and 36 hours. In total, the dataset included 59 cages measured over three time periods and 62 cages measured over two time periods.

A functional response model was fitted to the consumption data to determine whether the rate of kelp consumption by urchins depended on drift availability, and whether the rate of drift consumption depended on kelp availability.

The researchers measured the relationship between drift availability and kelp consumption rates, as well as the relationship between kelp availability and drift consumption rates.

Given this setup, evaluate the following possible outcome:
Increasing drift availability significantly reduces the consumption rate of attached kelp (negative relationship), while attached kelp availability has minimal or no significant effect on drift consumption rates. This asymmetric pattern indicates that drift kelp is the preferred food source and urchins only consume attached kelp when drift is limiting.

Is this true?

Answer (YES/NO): YES